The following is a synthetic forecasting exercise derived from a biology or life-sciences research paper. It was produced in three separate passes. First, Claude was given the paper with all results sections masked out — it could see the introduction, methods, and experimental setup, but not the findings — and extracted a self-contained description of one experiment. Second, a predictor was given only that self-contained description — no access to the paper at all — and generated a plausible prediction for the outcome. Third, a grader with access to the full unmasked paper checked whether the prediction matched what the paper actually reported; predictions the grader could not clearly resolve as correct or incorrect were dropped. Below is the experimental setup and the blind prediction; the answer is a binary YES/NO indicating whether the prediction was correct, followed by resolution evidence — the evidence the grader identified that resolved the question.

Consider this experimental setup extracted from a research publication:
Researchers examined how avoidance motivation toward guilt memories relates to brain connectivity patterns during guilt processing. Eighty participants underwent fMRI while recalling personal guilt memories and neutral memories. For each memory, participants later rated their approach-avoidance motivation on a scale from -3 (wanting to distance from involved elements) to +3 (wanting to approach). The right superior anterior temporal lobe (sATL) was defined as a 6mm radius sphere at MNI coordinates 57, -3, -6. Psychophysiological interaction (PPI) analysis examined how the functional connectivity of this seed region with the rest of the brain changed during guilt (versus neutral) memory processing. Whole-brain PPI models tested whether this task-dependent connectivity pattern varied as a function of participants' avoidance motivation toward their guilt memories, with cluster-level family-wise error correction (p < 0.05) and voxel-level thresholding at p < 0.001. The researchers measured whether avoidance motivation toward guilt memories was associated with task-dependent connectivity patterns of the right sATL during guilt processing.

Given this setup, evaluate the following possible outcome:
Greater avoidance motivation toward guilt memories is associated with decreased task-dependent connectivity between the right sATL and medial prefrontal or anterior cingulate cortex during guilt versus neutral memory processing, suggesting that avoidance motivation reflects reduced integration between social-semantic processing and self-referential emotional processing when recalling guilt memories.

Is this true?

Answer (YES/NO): NO